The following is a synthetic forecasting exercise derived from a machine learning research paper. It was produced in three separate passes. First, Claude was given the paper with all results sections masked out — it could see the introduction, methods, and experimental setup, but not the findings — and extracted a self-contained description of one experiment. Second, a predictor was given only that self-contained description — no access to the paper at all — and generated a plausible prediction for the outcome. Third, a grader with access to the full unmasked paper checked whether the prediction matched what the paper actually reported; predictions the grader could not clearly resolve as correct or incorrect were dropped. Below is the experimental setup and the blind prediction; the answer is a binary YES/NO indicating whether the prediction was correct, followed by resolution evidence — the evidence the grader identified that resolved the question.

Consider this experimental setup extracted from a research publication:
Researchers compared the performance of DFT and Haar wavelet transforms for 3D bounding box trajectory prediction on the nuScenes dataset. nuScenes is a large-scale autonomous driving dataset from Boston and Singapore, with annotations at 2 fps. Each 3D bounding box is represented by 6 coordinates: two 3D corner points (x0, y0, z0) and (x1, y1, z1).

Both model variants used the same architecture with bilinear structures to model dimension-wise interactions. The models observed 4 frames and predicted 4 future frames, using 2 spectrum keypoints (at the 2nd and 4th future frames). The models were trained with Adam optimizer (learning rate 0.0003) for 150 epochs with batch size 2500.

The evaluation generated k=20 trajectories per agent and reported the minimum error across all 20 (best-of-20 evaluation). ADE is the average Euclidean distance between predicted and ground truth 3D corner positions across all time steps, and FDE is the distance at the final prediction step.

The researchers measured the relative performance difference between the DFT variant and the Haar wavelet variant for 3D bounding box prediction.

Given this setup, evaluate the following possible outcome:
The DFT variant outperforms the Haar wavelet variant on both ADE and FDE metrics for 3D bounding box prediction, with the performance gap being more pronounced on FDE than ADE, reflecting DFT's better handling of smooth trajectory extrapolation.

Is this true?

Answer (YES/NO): YES